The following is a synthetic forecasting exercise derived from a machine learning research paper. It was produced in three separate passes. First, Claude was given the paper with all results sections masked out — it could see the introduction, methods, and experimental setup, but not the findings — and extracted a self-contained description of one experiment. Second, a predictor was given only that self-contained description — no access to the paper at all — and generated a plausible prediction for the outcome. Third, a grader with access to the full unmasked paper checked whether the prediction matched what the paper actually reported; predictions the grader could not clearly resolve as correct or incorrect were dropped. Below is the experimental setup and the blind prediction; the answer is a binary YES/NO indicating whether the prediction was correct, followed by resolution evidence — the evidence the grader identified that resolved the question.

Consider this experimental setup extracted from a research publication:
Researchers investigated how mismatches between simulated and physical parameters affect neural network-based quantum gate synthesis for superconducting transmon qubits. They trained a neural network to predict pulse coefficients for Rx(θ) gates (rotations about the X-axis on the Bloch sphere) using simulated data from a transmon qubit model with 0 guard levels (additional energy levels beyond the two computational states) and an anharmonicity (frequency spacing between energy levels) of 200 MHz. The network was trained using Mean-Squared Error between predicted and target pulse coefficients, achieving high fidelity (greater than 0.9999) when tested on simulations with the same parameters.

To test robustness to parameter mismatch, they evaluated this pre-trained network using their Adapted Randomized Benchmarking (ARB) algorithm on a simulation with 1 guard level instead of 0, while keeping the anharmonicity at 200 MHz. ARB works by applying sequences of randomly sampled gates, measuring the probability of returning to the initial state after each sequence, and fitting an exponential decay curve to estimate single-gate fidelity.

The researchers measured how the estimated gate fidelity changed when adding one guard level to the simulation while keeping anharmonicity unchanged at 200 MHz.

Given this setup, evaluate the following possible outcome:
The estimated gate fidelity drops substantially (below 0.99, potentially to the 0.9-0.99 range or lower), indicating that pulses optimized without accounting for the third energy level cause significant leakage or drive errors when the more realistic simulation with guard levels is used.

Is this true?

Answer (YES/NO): NO